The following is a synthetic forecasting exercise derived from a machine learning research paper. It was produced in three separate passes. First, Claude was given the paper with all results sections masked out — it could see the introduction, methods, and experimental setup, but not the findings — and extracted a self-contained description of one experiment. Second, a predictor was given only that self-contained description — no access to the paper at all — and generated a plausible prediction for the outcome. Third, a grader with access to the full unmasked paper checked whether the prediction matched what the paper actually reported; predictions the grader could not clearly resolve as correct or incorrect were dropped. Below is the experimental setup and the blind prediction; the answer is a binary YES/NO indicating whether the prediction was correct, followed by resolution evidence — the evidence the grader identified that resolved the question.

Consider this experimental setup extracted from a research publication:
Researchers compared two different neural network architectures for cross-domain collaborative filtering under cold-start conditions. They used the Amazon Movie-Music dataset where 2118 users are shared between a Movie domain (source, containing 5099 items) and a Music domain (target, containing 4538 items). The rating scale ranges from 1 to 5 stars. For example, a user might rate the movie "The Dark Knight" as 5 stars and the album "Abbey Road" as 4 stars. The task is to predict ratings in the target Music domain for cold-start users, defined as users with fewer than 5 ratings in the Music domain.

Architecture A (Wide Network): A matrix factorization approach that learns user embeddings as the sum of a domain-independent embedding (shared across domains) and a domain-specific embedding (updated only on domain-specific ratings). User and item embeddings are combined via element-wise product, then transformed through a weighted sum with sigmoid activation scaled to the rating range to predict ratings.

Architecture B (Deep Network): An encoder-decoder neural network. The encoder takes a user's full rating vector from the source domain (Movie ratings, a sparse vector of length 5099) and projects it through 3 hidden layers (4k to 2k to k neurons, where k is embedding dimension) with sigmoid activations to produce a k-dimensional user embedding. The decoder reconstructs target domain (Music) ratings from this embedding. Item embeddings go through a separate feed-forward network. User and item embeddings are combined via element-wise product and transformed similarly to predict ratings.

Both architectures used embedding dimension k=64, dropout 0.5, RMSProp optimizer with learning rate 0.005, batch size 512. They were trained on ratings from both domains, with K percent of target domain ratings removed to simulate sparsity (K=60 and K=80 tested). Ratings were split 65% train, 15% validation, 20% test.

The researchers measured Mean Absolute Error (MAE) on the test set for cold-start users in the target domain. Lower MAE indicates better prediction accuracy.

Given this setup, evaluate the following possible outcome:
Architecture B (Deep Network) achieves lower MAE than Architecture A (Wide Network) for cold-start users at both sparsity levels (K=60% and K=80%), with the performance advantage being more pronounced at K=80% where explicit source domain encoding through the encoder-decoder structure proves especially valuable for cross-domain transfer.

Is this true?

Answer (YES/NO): YES